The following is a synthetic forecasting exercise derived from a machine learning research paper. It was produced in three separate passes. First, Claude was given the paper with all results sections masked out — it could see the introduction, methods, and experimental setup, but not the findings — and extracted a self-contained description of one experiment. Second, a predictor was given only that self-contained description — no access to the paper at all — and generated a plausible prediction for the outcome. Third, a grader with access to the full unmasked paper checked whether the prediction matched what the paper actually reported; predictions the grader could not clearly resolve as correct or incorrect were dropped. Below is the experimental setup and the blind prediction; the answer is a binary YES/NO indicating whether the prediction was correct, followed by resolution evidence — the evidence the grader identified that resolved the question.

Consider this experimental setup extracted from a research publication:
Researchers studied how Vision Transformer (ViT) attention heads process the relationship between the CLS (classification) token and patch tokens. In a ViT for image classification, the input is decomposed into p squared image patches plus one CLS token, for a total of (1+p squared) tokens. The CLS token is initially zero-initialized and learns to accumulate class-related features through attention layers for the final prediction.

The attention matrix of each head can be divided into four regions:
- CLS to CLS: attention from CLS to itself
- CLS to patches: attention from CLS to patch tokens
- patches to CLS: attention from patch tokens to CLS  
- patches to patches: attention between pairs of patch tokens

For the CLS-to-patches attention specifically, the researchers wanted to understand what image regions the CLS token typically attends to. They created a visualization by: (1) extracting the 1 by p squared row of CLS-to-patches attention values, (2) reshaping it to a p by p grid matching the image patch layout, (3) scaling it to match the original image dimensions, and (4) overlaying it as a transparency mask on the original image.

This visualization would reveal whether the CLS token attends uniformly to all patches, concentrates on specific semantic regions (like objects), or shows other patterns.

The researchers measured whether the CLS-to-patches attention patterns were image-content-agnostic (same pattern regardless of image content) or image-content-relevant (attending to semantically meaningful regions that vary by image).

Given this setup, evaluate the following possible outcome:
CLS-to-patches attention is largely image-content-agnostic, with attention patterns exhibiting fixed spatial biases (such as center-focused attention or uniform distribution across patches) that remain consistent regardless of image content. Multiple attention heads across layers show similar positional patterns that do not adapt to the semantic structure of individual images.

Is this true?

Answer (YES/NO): NO